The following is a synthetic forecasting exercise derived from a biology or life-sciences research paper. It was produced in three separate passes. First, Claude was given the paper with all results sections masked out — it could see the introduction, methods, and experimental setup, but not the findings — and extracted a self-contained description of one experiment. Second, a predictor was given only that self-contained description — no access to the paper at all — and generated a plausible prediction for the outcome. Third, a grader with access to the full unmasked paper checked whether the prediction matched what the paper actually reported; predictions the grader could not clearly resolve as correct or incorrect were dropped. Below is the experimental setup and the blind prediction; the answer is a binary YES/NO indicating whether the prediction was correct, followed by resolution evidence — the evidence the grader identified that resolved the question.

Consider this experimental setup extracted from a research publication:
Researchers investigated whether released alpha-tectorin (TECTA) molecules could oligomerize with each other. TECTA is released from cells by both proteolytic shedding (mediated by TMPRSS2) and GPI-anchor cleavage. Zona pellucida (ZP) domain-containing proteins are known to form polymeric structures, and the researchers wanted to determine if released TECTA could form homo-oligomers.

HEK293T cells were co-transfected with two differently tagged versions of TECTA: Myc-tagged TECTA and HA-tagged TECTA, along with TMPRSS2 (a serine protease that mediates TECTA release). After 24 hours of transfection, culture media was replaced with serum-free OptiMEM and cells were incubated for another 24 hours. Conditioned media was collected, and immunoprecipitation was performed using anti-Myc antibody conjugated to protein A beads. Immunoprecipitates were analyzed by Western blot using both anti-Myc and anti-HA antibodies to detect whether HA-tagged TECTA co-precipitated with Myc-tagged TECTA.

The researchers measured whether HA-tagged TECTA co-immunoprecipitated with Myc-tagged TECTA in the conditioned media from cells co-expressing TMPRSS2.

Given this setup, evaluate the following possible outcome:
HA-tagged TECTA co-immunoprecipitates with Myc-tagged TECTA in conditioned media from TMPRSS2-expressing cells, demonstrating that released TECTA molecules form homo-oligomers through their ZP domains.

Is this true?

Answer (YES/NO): YES